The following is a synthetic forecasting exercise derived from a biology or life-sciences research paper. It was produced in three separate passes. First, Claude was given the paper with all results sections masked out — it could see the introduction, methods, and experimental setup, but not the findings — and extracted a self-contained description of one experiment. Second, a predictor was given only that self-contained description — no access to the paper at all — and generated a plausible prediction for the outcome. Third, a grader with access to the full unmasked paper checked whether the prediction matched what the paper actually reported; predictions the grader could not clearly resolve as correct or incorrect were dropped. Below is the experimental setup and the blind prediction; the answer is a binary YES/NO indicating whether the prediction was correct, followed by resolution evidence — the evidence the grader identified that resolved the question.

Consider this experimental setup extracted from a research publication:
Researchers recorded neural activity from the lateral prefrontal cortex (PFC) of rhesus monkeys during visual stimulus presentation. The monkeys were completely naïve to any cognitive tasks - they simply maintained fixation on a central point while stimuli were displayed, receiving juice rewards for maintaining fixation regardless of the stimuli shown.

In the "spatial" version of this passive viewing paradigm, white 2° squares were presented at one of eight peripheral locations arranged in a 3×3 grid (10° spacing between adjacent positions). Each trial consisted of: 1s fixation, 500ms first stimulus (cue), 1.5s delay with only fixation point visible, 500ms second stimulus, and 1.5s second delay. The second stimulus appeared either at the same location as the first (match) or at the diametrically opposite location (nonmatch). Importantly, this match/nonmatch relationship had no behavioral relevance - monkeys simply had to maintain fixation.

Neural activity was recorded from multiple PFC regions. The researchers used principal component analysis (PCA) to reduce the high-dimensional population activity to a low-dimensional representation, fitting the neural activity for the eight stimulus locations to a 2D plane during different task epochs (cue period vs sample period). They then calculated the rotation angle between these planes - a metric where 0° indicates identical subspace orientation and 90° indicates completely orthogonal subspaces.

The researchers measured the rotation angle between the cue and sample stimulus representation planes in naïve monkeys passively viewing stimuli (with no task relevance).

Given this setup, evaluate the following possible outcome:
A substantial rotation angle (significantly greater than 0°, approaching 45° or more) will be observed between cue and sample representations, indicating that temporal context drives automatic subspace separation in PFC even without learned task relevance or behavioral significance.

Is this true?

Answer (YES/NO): YES